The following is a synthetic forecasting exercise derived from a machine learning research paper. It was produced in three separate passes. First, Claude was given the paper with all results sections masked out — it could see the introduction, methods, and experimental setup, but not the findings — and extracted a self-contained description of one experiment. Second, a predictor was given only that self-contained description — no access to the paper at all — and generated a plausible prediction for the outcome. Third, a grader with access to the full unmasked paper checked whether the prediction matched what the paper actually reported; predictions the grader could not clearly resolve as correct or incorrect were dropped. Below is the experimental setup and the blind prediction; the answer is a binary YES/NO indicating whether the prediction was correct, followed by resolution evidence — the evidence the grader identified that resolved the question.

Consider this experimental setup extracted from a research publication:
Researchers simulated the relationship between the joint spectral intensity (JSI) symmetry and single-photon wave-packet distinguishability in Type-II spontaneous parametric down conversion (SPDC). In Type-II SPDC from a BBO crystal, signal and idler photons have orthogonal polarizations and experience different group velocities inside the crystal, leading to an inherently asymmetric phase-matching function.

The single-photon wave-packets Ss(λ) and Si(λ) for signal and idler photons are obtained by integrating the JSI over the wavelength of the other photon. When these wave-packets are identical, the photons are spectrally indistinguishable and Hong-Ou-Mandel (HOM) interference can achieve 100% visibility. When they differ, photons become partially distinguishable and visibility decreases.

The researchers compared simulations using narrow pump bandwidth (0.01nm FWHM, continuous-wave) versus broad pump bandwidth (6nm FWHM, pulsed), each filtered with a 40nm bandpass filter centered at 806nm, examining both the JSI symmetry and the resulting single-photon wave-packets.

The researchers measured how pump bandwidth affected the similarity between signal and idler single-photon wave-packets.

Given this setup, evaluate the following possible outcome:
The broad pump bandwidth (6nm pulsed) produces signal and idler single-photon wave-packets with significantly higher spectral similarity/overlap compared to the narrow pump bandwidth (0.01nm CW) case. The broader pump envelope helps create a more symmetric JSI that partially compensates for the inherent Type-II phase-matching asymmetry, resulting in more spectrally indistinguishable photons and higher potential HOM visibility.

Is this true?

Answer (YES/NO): NO